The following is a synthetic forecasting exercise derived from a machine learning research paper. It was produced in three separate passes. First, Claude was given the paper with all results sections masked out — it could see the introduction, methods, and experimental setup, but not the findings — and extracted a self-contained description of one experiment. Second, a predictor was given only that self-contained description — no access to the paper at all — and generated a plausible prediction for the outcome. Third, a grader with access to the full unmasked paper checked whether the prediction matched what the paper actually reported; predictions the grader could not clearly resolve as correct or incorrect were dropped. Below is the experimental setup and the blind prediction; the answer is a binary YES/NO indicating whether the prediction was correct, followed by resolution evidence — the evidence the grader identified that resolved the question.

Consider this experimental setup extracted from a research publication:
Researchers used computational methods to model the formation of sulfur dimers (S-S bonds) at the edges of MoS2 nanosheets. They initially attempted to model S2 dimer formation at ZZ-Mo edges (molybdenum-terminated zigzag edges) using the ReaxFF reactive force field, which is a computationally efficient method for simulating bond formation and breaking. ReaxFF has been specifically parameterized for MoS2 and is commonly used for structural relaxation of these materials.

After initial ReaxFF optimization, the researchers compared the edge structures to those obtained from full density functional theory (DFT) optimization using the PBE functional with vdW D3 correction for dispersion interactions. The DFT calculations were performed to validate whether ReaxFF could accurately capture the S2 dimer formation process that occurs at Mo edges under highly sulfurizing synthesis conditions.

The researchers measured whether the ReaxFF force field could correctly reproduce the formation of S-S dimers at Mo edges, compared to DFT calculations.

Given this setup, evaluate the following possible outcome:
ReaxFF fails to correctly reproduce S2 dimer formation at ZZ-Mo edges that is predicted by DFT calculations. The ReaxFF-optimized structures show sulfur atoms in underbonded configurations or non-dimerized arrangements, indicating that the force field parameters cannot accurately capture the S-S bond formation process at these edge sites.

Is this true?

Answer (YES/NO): YES